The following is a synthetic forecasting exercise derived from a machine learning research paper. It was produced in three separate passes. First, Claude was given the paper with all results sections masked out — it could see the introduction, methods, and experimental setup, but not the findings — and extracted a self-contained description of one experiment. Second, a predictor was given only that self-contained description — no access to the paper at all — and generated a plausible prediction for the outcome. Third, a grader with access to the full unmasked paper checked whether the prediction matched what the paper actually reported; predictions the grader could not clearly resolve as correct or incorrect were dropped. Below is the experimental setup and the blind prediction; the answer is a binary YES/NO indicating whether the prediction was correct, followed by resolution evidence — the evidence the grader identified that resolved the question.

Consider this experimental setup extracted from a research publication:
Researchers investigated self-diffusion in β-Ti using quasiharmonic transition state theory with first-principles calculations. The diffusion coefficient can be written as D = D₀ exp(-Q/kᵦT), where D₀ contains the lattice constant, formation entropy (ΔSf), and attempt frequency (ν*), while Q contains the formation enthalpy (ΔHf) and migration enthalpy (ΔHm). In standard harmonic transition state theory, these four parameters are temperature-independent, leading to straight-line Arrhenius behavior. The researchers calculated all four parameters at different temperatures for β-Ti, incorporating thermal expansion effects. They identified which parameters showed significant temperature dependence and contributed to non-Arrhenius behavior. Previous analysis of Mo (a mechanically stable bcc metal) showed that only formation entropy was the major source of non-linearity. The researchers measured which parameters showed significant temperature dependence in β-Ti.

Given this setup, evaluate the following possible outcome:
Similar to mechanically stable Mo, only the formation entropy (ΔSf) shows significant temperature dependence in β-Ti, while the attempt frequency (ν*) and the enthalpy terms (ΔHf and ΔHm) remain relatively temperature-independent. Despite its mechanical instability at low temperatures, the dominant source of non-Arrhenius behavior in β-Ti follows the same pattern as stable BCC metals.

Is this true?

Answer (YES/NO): NO